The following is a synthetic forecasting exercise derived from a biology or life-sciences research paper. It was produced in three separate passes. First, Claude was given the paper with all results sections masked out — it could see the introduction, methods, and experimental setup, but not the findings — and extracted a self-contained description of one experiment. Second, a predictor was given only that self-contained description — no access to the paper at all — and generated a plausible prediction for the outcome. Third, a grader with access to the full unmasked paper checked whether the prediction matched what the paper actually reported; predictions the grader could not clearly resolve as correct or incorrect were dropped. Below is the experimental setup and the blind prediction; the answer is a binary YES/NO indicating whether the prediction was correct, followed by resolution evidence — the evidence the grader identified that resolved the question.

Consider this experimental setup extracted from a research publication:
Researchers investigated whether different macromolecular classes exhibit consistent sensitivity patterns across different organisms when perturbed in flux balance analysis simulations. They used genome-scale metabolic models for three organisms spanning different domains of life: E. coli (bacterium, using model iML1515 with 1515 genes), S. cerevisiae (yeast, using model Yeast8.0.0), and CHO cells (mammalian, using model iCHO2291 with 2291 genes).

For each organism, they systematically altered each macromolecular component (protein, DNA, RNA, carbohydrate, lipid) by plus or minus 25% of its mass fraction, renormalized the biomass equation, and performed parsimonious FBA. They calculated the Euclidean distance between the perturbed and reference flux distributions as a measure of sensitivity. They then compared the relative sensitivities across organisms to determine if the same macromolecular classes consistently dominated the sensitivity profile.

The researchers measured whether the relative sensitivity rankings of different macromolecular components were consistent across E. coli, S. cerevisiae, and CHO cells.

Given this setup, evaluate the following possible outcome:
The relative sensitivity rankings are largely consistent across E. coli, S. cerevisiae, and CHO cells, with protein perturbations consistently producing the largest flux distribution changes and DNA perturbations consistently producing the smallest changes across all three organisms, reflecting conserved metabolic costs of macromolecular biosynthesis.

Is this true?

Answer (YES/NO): NO